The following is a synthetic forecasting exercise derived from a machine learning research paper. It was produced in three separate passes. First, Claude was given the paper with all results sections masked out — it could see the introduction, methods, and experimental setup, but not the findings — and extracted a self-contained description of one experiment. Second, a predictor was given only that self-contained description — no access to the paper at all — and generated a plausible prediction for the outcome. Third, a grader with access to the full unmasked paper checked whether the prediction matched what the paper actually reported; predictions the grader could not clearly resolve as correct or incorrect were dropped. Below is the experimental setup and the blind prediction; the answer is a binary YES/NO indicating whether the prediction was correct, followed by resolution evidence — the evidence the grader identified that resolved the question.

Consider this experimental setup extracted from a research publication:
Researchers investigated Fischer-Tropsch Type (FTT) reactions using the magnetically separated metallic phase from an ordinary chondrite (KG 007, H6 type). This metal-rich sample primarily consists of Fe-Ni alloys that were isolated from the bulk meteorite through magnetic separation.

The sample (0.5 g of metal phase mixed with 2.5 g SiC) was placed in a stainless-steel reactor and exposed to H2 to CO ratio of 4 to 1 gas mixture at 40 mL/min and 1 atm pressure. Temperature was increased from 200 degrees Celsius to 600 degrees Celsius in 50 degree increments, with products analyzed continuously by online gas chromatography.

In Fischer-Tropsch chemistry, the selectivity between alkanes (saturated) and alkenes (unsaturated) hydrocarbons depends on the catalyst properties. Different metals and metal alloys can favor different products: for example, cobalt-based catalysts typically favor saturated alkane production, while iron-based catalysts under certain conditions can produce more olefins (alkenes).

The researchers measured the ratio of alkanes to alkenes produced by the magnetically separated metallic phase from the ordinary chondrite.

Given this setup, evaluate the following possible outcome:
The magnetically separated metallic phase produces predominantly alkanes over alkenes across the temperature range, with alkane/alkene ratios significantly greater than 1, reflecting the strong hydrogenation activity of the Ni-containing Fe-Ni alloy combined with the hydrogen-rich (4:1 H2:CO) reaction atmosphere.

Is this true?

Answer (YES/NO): YES